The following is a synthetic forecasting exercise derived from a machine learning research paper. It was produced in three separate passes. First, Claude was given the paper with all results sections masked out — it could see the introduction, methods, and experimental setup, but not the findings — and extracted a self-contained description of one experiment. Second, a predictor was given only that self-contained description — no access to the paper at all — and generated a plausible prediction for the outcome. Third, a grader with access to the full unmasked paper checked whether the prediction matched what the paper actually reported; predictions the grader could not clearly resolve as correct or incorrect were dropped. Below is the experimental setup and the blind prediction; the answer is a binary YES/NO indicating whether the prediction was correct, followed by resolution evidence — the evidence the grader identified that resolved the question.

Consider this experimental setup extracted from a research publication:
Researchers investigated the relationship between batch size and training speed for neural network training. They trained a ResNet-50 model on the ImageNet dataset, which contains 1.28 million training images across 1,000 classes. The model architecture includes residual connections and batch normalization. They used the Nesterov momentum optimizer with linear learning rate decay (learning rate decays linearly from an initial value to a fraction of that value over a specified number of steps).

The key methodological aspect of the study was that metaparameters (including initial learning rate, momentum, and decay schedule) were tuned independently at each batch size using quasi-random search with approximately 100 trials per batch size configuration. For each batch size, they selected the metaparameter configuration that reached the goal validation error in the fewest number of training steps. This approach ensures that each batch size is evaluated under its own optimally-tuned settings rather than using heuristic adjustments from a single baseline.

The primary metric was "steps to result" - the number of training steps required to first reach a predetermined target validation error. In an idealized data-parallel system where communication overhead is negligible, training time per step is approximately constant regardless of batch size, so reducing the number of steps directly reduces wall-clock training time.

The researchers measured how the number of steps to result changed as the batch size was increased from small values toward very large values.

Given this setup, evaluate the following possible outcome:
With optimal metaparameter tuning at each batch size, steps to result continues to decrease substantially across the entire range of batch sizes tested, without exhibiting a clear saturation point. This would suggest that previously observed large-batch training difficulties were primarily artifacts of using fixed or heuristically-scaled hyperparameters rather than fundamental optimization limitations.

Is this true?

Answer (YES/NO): NO